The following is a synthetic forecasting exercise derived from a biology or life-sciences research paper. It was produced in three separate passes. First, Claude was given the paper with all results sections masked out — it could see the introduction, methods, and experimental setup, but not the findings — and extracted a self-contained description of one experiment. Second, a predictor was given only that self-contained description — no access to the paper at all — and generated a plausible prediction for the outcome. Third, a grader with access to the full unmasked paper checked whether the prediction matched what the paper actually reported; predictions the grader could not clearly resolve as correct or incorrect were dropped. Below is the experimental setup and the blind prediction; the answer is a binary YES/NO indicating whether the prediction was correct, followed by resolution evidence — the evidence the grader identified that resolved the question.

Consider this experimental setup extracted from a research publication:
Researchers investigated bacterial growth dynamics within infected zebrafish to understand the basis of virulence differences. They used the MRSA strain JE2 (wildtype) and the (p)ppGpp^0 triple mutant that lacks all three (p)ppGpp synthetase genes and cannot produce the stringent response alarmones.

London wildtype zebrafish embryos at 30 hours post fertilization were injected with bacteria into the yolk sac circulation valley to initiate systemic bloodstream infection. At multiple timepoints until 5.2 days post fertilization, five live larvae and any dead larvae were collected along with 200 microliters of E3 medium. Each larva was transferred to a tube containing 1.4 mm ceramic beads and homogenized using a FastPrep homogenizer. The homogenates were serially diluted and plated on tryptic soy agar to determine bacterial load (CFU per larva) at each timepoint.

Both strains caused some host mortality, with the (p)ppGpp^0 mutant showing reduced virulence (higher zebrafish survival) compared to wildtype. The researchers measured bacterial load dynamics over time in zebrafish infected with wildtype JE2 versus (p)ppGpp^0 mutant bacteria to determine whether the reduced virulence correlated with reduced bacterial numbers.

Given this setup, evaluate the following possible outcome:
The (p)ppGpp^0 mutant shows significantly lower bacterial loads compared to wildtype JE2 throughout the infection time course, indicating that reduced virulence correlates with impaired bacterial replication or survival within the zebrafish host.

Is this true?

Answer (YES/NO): NO